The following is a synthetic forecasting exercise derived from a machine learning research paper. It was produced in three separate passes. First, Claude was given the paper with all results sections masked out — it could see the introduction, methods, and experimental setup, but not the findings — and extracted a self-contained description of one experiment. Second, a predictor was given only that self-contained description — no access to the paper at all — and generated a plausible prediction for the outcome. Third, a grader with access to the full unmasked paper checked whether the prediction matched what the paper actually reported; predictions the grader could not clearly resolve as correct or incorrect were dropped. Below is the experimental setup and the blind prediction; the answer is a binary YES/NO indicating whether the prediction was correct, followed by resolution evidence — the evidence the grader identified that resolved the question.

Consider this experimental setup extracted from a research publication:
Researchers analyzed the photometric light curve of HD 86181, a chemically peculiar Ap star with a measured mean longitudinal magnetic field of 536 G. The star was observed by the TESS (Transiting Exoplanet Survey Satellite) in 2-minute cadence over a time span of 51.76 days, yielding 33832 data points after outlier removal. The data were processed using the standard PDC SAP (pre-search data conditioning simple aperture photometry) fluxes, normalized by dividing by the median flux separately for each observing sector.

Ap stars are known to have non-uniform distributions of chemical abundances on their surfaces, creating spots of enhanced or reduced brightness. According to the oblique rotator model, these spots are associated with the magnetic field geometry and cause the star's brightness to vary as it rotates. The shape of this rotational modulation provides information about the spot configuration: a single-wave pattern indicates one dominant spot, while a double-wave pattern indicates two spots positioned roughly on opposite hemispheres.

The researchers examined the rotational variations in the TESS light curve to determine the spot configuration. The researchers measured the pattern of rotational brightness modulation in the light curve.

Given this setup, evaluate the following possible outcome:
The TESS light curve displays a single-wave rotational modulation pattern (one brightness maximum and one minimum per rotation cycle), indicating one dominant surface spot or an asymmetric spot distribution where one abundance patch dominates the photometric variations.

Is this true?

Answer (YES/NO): NO